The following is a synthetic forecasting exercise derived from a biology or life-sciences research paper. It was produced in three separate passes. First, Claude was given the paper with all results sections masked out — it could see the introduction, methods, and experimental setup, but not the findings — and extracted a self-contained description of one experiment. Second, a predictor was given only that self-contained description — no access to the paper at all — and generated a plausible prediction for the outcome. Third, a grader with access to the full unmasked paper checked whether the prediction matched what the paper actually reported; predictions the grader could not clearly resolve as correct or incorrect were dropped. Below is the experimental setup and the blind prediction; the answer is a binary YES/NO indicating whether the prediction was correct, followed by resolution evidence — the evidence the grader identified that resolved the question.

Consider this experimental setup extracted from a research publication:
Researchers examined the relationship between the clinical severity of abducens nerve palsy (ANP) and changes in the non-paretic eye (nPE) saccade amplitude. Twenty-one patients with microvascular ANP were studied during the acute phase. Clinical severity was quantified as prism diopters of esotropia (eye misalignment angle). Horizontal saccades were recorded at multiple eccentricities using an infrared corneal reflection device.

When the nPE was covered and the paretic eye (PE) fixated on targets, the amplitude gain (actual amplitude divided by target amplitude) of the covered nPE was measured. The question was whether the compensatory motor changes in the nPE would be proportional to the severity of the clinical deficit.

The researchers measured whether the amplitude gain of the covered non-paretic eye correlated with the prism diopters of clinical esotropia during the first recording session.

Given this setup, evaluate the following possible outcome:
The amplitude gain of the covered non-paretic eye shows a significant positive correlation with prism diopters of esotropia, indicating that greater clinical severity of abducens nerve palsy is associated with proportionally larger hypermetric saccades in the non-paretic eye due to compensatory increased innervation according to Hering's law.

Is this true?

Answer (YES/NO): NO